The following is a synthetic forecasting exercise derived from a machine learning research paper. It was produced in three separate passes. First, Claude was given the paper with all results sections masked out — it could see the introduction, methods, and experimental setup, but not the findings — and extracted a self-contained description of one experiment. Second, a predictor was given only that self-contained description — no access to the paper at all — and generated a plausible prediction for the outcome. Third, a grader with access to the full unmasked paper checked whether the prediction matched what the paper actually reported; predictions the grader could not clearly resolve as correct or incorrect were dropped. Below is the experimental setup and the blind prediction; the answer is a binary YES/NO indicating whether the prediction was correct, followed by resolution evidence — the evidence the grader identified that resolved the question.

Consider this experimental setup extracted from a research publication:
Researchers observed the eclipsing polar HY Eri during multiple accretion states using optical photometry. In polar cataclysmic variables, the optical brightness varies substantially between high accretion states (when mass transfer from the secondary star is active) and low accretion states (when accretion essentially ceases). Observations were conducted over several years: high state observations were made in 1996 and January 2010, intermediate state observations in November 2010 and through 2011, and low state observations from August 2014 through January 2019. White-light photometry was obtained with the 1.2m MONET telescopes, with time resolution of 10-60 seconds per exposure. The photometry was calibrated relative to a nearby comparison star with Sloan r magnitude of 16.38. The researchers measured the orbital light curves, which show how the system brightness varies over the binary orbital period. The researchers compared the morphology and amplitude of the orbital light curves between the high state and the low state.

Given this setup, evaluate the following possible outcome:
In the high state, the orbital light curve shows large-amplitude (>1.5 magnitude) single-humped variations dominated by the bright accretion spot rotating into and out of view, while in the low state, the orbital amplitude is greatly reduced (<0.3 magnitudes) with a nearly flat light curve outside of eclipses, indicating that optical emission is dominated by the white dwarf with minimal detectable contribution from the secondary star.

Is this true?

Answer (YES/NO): NO